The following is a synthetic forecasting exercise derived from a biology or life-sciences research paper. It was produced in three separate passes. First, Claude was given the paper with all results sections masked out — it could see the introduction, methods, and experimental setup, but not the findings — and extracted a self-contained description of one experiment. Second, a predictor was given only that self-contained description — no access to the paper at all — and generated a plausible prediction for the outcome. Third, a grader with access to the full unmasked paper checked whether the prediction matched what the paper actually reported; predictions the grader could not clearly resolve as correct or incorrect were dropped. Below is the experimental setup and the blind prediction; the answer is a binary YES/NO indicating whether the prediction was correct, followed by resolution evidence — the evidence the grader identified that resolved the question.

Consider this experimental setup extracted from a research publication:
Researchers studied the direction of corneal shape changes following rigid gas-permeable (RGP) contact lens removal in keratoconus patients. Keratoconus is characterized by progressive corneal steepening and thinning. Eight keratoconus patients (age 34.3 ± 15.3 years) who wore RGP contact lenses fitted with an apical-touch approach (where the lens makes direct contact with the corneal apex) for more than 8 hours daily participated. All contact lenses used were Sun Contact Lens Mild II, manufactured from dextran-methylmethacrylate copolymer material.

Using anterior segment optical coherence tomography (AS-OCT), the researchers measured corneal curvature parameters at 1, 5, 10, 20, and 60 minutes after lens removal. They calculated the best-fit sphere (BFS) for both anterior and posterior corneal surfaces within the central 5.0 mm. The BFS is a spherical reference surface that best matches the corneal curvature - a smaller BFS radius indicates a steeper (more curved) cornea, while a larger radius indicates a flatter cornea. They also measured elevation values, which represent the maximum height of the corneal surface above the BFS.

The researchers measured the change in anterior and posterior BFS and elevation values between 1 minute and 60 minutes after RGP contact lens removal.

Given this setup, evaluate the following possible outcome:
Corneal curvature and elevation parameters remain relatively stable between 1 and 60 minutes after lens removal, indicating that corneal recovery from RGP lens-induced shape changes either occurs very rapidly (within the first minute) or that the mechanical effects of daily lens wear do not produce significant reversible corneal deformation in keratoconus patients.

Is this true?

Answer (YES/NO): NO